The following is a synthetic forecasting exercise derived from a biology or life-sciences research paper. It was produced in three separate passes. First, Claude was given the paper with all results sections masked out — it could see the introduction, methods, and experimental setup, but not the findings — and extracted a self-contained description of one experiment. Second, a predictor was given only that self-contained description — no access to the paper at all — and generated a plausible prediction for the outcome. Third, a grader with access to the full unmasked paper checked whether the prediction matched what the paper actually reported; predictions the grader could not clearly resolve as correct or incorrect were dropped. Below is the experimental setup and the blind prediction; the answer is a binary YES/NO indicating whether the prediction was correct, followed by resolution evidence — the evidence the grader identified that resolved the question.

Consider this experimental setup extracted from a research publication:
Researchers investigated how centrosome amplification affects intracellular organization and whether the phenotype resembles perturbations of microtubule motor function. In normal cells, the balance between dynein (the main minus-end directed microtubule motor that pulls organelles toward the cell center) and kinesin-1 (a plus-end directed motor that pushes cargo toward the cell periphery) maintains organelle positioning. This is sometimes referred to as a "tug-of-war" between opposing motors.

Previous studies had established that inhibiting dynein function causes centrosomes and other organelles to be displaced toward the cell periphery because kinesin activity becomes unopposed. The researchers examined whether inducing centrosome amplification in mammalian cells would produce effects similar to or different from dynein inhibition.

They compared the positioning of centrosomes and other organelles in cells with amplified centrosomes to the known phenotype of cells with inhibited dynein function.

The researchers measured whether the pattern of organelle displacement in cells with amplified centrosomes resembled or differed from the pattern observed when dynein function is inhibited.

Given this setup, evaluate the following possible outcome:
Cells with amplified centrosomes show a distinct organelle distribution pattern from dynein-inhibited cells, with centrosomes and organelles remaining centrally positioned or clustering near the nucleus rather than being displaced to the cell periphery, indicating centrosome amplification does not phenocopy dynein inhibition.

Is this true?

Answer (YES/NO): NO